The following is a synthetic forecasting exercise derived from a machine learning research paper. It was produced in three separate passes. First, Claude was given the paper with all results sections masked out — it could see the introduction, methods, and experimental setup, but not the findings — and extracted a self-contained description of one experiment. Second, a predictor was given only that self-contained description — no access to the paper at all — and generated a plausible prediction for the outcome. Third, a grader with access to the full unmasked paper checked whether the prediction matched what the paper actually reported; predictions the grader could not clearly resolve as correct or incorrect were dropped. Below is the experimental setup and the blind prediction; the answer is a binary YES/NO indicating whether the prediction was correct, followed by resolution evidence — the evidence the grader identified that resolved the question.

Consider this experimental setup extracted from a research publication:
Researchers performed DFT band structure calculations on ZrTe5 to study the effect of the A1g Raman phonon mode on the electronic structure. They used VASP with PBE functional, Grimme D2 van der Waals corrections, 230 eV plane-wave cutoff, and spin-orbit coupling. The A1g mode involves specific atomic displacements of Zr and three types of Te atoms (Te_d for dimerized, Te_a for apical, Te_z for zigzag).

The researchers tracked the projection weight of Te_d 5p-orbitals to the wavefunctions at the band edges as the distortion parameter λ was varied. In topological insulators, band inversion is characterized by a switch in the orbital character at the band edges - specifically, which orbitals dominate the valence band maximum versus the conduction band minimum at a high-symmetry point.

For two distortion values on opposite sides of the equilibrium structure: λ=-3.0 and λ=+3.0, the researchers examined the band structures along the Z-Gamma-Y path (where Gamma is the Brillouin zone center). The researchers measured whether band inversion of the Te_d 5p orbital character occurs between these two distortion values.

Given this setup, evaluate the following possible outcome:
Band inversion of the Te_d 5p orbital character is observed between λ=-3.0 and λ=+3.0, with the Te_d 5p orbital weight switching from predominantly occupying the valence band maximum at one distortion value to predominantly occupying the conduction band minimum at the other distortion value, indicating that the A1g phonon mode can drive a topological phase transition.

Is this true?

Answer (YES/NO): YES